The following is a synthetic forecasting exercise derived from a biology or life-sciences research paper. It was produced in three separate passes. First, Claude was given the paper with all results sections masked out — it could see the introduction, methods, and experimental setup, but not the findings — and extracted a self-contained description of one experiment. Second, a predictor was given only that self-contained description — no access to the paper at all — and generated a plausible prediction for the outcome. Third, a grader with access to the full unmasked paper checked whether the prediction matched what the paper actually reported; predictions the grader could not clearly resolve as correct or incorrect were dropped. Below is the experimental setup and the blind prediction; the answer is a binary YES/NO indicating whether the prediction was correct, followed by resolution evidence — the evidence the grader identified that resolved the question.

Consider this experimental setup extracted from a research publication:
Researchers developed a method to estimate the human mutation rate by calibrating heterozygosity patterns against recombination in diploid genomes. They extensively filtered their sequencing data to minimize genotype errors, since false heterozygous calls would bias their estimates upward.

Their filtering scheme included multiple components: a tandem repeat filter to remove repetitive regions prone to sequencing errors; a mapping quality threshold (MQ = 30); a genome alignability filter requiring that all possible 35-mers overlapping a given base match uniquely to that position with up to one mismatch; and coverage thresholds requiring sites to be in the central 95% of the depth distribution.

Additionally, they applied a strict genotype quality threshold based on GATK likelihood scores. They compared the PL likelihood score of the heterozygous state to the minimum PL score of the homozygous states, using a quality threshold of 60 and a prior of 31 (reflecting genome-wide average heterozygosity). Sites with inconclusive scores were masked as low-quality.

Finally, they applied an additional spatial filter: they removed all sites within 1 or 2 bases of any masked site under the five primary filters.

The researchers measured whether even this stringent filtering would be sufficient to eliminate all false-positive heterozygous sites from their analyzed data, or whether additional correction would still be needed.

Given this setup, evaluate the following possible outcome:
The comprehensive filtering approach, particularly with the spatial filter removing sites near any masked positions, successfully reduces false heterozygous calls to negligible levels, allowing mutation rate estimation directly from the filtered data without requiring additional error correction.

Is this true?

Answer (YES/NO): NO